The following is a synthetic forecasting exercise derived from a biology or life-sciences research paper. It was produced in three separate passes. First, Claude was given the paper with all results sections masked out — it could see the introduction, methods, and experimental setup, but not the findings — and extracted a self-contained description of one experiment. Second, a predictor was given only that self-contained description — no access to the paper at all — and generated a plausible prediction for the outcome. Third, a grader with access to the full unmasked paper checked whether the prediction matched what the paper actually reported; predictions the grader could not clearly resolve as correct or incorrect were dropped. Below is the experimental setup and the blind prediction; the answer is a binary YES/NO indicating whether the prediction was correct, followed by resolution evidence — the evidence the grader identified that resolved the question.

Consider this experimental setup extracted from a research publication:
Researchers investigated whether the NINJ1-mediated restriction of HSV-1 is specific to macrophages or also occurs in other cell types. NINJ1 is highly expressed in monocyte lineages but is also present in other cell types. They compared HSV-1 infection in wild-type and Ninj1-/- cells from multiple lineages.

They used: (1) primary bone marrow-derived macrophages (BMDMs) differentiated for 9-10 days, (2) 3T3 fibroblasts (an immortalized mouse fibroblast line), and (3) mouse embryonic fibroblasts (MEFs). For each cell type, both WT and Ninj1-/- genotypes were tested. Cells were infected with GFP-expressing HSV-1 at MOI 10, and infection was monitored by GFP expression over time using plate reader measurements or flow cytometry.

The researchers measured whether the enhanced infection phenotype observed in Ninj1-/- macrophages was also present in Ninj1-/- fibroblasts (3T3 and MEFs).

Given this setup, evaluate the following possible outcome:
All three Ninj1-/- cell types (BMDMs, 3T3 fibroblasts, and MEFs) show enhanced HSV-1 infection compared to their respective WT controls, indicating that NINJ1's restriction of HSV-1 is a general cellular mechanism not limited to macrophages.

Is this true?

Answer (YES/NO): NO